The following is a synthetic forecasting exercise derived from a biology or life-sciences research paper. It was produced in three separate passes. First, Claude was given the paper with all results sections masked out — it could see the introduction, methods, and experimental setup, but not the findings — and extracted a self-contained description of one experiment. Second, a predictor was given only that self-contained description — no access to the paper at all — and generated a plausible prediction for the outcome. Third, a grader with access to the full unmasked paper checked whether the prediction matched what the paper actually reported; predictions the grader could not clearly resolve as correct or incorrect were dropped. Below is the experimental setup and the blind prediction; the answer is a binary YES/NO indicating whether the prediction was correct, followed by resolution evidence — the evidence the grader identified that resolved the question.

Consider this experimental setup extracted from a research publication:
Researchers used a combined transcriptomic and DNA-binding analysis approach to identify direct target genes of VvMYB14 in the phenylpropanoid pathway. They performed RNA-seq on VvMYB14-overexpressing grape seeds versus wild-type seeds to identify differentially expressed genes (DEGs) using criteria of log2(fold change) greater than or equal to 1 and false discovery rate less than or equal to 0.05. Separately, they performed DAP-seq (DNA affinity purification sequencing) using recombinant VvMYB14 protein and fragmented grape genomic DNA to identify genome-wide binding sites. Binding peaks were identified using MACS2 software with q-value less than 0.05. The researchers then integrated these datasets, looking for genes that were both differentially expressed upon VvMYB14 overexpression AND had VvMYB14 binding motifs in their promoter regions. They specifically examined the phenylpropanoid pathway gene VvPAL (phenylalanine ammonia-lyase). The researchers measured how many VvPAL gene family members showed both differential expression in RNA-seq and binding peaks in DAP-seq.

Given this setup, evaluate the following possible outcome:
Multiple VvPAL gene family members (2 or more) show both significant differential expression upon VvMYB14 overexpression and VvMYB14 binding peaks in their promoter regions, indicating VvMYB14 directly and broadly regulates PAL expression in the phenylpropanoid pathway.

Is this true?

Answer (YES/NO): YES